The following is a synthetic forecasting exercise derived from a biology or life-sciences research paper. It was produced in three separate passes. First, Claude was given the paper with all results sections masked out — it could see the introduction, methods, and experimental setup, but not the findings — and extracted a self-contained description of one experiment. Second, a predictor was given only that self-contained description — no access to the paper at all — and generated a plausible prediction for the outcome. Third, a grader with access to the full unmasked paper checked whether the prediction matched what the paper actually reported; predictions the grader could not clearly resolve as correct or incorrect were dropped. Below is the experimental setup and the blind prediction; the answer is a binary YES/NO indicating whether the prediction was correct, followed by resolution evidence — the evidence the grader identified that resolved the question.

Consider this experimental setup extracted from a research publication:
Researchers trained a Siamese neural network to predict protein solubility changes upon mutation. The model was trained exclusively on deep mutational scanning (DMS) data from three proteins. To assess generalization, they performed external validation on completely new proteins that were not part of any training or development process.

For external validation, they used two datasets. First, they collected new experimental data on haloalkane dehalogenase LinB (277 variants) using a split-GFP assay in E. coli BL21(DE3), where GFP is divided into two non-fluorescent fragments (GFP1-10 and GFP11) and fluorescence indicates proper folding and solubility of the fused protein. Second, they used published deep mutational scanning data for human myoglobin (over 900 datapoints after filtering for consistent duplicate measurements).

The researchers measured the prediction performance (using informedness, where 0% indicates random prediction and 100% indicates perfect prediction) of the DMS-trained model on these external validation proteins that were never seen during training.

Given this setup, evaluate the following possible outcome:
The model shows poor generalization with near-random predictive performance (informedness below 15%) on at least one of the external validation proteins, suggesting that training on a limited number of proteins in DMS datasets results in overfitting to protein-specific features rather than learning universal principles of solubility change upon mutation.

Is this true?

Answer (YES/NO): YES